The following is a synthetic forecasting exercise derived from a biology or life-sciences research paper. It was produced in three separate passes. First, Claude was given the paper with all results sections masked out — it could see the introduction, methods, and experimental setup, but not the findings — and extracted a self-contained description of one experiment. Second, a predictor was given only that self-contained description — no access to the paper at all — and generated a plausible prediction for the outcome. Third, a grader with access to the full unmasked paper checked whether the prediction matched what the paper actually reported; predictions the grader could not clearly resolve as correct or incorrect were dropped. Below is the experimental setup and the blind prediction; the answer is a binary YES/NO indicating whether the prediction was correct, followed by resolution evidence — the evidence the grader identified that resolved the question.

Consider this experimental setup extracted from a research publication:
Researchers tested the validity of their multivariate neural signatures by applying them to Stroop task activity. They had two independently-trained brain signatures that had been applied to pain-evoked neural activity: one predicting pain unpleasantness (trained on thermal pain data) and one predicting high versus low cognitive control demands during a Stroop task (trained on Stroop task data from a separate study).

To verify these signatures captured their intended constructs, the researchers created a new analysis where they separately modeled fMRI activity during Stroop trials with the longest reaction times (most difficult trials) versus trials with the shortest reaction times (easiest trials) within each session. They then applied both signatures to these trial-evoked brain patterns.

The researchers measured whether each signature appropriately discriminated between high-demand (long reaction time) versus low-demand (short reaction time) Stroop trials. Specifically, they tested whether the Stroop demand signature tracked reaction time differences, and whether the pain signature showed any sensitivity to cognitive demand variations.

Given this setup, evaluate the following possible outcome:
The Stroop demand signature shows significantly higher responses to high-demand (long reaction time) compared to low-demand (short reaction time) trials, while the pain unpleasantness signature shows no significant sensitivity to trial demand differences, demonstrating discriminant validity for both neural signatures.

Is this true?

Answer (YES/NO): YES